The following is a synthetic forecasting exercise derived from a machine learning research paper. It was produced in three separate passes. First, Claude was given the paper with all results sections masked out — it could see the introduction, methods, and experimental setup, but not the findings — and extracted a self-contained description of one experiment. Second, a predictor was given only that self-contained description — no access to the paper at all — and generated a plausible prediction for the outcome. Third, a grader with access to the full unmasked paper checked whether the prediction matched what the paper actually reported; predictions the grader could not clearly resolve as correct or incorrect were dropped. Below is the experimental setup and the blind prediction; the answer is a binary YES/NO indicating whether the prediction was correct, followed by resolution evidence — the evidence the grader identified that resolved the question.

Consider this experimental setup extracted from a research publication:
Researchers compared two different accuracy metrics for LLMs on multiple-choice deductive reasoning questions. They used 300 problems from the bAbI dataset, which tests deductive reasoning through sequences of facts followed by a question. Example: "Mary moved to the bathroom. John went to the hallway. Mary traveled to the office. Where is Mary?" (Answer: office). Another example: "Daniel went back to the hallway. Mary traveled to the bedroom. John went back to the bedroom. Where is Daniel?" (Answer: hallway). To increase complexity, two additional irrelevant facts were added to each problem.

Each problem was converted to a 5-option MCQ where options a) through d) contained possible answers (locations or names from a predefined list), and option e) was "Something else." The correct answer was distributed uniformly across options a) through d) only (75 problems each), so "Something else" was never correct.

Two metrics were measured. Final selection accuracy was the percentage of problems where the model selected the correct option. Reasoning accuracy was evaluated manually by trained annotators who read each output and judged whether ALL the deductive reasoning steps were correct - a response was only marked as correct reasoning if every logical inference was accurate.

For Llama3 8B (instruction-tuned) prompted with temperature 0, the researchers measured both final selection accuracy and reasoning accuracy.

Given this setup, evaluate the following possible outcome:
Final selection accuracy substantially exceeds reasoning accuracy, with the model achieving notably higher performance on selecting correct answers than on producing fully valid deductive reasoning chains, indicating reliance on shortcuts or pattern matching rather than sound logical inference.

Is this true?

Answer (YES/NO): NO